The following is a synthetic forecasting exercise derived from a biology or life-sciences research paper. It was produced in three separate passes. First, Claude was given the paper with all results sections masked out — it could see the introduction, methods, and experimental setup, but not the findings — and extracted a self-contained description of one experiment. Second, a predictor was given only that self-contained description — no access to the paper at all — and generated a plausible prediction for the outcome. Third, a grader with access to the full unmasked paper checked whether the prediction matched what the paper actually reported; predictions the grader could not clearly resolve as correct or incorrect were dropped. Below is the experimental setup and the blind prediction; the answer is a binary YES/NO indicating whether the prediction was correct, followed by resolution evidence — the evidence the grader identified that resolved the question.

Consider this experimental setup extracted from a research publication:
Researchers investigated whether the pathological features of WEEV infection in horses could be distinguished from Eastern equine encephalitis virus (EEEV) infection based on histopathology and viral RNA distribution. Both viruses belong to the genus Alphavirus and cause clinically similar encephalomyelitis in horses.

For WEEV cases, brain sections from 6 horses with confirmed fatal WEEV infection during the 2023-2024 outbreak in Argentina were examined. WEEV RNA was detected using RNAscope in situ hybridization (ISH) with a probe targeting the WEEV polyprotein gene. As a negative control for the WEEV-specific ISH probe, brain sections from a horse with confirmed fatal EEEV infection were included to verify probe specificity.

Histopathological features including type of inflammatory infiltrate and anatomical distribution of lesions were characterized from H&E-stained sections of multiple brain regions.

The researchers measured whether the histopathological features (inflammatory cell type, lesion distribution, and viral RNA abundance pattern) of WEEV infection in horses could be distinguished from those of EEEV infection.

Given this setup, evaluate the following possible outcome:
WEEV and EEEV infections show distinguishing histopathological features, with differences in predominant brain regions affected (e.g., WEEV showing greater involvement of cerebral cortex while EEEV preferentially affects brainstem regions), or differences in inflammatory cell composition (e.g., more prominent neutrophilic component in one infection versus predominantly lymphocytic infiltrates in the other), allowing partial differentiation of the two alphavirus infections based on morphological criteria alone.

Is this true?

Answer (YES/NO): NO